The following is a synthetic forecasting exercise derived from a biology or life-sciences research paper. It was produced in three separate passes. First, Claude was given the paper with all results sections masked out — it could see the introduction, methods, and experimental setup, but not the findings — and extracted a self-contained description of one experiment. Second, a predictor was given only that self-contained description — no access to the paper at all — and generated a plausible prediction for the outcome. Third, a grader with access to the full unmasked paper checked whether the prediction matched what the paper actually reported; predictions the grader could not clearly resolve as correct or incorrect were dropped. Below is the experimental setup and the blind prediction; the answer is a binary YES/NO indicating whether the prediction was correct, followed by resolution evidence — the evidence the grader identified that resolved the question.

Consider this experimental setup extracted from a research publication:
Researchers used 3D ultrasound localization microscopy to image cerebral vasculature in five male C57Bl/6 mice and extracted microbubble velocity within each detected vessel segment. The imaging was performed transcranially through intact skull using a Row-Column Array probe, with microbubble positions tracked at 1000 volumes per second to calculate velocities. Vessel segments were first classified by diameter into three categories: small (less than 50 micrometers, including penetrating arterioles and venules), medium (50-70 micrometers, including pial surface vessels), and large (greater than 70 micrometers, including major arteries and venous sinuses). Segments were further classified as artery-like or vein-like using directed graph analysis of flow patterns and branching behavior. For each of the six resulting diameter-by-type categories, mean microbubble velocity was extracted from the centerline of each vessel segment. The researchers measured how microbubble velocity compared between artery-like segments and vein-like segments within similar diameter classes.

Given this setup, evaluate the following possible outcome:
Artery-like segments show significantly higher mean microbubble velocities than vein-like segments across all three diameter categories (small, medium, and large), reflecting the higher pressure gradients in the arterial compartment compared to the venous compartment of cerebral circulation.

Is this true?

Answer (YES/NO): NO